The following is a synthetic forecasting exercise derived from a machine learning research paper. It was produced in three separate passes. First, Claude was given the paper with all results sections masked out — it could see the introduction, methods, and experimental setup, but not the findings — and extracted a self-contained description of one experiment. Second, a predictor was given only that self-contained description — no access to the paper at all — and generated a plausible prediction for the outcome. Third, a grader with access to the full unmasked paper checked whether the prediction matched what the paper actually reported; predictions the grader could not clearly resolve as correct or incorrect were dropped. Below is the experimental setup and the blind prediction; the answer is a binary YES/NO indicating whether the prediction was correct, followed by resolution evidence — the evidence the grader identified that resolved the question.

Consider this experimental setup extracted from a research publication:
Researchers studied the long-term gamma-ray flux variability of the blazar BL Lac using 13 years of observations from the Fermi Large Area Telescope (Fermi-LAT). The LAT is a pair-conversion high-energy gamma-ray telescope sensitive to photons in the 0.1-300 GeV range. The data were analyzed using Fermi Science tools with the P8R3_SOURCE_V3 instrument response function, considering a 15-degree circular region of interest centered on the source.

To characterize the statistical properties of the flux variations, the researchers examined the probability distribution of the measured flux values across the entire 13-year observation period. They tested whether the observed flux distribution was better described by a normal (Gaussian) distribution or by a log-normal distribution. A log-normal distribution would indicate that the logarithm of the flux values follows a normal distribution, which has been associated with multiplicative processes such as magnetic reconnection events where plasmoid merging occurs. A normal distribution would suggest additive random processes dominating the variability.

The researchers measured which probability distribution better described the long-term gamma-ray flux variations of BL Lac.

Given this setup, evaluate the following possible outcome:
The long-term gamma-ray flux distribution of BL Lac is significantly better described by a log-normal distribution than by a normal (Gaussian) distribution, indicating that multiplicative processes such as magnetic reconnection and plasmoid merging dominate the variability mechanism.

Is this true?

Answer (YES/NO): NO